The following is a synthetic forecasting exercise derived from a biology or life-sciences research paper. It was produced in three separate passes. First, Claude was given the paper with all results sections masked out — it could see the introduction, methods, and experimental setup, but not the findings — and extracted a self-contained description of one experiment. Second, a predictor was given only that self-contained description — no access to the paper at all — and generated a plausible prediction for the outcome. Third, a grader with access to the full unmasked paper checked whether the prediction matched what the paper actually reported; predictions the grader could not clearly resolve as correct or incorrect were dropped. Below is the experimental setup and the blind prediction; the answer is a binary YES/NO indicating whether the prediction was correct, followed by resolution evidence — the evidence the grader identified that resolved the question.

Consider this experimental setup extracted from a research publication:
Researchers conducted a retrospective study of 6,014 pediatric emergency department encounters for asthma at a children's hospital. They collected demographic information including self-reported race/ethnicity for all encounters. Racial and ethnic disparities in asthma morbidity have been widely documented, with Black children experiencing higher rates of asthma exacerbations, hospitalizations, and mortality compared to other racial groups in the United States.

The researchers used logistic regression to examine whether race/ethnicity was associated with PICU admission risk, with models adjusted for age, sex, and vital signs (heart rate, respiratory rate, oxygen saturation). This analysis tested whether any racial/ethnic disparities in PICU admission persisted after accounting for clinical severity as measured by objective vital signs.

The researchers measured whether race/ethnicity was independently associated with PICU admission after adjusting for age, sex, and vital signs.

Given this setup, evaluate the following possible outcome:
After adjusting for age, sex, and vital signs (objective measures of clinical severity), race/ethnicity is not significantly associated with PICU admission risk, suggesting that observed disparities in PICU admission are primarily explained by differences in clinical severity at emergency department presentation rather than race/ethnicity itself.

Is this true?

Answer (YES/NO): YES